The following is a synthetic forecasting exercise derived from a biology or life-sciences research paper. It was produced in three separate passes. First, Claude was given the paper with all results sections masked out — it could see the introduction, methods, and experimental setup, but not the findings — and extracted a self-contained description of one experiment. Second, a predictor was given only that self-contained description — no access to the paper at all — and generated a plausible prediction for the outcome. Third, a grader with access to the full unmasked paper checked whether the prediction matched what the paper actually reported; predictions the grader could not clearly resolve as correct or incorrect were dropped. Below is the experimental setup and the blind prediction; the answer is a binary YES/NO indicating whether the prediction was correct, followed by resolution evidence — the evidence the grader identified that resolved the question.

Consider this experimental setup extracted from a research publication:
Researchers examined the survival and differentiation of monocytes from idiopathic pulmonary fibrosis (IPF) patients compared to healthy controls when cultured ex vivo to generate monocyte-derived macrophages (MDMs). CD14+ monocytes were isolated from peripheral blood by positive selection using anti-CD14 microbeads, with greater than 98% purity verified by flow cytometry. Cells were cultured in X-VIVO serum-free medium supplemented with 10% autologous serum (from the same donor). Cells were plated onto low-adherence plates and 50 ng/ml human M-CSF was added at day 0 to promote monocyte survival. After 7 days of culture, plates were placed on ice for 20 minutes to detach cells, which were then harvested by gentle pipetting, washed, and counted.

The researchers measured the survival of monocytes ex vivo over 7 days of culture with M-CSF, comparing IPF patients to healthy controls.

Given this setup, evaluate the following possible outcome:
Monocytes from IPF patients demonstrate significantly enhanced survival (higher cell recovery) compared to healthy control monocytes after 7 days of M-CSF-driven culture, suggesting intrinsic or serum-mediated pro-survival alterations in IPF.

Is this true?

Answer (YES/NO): YES